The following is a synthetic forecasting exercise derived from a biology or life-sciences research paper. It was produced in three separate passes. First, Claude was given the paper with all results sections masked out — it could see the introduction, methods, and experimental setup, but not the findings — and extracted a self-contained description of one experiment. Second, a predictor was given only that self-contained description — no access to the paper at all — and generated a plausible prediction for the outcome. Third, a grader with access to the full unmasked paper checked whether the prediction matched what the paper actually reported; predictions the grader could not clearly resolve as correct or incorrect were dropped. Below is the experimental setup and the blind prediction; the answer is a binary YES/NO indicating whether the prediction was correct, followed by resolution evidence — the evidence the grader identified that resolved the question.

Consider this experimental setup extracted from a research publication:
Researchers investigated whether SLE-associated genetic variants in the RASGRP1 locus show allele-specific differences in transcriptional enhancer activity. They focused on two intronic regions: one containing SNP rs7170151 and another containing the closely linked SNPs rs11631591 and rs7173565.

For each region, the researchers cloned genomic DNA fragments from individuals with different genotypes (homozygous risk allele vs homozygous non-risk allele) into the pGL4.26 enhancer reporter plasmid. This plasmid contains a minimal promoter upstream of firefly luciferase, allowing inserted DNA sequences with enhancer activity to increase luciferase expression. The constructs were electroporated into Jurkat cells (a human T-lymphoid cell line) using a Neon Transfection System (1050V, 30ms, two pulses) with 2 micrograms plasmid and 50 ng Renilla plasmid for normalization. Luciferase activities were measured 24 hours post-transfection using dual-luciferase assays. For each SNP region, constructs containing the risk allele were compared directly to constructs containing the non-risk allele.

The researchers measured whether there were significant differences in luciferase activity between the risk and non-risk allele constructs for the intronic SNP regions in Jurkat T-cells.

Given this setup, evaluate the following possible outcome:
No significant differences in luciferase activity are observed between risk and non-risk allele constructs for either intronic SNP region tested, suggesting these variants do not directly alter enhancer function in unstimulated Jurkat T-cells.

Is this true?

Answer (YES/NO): NO